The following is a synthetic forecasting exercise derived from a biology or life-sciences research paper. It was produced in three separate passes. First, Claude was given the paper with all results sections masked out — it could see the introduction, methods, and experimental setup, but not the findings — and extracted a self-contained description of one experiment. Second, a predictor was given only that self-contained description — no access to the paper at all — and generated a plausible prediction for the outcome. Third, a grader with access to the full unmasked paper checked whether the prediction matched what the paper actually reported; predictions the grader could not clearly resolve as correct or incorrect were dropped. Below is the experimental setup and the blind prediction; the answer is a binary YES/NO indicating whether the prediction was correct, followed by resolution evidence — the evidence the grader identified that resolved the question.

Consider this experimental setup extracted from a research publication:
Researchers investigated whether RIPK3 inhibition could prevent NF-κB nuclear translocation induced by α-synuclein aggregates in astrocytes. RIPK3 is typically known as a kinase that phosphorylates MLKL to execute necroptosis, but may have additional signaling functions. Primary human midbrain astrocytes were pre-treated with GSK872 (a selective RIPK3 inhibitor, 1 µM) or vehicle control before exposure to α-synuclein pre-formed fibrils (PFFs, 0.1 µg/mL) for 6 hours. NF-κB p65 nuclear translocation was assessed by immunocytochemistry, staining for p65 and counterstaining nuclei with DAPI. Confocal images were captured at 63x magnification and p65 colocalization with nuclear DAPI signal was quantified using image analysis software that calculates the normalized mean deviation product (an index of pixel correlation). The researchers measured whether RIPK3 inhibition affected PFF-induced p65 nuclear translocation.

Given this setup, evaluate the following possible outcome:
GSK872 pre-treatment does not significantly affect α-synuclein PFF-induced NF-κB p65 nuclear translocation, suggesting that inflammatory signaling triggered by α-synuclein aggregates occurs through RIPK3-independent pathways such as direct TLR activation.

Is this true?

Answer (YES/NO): NO